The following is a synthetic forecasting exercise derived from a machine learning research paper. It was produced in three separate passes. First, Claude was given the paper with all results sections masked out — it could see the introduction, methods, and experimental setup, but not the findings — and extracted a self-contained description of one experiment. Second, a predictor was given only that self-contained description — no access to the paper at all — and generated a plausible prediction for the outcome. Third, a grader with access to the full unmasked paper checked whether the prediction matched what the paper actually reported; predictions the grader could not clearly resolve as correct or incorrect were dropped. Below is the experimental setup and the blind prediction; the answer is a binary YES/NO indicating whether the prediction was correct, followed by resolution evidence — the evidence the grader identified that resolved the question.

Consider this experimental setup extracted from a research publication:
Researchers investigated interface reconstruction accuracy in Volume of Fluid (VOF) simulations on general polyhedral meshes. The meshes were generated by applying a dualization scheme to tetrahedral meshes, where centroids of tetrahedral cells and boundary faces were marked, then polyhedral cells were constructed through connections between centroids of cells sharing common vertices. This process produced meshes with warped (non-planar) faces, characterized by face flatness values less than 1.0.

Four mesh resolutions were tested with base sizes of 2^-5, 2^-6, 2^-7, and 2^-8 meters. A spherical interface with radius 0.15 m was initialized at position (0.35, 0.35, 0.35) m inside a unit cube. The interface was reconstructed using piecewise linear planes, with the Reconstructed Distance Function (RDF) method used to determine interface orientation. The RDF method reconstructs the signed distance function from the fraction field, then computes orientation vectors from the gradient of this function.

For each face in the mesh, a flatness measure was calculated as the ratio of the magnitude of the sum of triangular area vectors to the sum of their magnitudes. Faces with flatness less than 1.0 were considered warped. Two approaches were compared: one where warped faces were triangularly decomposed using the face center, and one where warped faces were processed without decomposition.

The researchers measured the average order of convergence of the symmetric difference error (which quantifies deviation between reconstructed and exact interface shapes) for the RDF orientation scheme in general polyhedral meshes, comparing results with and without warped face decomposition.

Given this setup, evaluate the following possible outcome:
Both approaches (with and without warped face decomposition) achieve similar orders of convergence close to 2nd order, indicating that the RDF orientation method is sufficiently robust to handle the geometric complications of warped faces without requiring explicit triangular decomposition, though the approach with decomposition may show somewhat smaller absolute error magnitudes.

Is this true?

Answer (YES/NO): NO